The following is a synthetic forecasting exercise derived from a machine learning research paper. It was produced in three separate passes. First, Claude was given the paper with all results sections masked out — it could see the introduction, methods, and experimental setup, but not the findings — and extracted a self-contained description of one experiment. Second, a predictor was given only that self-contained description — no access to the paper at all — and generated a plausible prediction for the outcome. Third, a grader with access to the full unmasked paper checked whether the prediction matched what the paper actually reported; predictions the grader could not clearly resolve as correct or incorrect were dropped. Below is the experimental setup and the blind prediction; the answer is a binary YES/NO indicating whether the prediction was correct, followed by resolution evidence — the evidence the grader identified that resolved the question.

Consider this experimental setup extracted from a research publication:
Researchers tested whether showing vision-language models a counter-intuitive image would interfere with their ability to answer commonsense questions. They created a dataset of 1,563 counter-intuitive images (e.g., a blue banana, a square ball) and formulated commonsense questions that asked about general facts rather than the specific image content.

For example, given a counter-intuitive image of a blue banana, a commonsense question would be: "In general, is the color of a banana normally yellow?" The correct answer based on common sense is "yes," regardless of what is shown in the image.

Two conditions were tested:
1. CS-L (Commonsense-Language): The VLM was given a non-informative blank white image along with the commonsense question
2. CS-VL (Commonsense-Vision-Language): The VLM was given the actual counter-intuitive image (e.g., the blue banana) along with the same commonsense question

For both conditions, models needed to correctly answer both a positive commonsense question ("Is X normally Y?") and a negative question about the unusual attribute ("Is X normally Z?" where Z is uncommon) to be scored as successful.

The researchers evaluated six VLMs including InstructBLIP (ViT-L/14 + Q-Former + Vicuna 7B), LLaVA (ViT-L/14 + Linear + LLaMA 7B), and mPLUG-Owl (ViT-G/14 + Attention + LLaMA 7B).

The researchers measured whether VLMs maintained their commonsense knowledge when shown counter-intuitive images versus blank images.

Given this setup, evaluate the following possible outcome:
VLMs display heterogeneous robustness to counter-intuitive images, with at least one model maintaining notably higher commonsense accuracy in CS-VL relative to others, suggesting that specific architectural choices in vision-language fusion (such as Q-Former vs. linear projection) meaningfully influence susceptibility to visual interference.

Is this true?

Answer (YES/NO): NO